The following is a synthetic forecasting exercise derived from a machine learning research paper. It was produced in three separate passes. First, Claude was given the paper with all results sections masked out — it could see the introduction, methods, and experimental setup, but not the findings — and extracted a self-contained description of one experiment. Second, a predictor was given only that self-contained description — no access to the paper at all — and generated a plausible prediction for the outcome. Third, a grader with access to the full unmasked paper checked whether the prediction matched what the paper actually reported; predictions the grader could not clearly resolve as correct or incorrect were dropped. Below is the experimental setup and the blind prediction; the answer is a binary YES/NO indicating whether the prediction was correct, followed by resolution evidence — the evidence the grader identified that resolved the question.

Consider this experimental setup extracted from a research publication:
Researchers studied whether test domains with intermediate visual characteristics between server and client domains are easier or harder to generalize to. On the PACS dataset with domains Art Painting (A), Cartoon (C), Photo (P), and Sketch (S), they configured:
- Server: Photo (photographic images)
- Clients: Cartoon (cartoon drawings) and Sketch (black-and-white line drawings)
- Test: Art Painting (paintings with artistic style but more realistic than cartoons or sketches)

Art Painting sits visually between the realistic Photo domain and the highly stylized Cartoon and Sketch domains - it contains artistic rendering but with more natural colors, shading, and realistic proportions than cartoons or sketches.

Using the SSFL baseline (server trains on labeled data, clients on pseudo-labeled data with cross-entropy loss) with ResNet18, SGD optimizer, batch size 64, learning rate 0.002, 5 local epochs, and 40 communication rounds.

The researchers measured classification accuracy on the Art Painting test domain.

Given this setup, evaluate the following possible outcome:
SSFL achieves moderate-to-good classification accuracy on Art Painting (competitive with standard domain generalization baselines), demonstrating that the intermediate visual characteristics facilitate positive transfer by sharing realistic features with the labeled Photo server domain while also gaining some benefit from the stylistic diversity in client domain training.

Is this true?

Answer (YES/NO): NO